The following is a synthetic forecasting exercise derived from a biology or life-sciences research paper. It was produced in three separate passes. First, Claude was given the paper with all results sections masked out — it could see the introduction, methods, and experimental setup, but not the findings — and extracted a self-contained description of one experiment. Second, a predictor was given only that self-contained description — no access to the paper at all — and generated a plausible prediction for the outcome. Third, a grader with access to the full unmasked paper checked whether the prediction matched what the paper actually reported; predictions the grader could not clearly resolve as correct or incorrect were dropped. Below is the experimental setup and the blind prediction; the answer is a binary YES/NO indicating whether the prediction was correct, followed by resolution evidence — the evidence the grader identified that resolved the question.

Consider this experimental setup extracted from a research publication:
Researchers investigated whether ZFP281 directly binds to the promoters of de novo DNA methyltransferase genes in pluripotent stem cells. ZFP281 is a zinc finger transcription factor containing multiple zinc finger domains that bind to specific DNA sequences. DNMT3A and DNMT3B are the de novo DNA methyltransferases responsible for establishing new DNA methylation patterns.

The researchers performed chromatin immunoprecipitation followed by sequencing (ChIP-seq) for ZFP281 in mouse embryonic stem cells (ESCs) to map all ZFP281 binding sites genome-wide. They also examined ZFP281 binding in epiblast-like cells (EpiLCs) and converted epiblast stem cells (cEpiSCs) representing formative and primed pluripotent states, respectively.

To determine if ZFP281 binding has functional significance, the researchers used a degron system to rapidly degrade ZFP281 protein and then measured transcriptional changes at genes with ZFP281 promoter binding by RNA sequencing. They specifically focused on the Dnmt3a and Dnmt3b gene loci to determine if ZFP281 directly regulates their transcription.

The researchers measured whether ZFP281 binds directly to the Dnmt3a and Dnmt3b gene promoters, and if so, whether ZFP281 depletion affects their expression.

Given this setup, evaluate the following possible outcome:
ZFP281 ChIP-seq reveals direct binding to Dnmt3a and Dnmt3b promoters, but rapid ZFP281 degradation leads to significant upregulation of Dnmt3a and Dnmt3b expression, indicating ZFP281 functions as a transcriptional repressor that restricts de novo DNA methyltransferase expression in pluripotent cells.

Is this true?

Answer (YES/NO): NO